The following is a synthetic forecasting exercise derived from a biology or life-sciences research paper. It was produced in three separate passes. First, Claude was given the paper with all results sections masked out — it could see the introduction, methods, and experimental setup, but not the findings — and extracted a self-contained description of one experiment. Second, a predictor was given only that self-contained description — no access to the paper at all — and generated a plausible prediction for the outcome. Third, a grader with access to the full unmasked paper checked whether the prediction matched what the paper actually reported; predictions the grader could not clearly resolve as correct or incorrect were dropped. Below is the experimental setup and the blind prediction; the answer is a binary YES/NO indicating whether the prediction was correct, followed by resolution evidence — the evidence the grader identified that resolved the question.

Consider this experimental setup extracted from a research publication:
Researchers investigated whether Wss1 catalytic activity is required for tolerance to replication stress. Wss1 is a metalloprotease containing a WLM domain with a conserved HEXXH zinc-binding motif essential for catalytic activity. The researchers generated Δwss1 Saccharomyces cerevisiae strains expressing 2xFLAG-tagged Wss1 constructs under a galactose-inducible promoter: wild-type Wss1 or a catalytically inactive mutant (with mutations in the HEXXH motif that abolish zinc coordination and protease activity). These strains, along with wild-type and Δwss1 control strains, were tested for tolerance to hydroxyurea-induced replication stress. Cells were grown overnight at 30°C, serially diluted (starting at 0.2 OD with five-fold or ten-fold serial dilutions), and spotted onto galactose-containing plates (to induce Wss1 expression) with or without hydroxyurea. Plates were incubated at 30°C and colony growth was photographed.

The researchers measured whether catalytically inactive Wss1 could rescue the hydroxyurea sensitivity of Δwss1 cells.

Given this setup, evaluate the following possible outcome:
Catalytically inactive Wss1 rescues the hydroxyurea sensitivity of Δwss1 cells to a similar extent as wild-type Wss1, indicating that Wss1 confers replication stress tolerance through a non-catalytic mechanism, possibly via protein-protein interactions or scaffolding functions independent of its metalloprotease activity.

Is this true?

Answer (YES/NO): NO